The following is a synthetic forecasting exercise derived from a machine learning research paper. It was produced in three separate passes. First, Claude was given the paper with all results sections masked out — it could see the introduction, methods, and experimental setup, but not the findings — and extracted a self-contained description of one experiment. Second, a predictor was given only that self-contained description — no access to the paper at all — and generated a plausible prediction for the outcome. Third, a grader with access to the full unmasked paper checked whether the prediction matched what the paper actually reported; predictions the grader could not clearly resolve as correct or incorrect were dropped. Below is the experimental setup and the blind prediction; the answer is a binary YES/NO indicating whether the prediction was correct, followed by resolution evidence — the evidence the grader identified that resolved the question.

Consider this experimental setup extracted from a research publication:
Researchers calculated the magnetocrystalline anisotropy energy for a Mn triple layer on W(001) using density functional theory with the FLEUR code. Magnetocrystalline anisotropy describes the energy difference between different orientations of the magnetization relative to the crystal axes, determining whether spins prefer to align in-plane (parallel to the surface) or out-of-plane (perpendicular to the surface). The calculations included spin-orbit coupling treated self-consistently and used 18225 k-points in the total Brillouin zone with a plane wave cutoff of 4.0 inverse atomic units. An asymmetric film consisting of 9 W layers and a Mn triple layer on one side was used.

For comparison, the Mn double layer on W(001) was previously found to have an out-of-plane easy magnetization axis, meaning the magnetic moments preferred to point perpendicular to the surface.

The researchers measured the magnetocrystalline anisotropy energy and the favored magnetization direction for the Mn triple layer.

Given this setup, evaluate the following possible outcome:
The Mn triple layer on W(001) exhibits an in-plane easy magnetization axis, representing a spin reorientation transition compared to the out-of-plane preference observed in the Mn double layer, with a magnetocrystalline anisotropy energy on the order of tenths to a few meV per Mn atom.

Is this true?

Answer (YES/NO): NO